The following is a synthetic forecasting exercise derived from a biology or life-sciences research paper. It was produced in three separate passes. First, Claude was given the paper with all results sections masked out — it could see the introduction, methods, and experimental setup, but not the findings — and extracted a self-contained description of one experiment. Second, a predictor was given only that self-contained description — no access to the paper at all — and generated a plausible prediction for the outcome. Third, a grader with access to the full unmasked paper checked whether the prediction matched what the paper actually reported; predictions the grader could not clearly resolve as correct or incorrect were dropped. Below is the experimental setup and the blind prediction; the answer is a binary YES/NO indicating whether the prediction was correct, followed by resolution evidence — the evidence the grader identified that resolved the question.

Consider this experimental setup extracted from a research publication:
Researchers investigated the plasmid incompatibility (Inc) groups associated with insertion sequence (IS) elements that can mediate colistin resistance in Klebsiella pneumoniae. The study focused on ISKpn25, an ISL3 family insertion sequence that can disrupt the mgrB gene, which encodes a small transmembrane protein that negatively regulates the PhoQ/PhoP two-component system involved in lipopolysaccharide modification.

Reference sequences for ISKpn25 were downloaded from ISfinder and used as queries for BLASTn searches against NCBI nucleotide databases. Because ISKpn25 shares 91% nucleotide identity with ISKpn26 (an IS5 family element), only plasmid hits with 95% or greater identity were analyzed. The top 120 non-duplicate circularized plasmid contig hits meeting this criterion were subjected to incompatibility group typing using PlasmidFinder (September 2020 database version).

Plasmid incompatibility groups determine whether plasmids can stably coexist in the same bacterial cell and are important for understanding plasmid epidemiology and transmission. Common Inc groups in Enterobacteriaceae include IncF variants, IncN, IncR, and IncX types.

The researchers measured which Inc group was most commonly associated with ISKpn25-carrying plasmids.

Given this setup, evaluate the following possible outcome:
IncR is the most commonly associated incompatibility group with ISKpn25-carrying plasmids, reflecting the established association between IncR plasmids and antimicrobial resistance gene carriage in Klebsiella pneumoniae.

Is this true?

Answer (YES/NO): NO